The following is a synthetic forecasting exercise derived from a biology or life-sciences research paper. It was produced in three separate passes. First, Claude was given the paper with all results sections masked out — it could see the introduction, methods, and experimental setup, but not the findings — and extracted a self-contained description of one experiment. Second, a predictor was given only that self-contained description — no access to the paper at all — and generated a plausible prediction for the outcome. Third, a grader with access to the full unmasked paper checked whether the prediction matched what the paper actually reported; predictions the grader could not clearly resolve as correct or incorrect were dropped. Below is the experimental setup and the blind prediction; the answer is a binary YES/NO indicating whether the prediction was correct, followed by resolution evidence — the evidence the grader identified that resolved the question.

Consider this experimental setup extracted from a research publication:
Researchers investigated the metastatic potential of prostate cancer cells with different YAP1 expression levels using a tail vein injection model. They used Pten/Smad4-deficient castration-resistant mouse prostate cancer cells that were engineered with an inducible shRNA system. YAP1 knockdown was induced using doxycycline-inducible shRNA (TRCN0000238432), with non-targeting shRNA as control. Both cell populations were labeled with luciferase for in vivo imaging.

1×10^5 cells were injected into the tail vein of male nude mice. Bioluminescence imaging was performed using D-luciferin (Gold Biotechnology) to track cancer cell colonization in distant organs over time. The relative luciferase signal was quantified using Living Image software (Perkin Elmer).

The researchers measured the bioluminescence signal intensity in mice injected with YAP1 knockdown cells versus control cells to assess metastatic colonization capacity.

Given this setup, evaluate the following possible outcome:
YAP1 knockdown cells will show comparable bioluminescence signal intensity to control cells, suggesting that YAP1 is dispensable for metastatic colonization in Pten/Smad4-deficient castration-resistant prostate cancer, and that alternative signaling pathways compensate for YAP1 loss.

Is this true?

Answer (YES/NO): NO